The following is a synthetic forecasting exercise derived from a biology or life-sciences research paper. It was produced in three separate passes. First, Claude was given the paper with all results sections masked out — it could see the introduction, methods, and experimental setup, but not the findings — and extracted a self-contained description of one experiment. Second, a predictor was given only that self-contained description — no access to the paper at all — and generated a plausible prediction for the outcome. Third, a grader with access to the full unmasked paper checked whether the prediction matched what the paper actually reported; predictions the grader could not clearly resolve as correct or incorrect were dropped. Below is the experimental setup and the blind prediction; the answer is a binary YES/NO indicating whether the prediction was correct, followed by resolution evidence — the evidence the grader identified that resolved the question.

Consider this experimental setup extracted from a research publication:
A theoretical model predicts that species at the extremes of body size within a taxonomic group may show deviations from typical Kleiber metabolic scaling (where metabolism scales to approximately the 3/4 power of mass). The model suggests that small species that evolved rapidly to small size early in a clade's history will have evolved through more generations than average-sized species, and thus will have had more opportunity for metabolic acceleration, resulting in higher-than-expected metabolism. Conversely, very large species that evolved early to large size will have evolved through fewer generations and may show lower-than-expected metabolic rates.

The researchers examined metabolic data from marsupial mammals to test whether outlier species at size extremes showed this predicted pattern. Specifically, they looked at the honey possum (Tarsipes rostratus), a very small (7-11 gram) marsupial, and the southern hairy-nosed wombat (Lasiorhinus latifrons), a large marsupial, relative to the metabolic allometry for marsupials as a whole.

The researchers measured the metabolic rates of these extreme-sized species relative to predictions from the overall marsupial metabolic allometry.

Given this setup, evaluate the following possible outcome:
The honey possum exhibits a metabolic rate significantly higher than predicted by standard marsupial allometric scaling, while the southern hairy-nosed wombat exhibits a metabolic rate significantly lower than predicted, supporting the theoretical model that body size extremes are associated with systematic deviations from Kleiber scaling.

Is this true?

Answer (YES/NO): YES